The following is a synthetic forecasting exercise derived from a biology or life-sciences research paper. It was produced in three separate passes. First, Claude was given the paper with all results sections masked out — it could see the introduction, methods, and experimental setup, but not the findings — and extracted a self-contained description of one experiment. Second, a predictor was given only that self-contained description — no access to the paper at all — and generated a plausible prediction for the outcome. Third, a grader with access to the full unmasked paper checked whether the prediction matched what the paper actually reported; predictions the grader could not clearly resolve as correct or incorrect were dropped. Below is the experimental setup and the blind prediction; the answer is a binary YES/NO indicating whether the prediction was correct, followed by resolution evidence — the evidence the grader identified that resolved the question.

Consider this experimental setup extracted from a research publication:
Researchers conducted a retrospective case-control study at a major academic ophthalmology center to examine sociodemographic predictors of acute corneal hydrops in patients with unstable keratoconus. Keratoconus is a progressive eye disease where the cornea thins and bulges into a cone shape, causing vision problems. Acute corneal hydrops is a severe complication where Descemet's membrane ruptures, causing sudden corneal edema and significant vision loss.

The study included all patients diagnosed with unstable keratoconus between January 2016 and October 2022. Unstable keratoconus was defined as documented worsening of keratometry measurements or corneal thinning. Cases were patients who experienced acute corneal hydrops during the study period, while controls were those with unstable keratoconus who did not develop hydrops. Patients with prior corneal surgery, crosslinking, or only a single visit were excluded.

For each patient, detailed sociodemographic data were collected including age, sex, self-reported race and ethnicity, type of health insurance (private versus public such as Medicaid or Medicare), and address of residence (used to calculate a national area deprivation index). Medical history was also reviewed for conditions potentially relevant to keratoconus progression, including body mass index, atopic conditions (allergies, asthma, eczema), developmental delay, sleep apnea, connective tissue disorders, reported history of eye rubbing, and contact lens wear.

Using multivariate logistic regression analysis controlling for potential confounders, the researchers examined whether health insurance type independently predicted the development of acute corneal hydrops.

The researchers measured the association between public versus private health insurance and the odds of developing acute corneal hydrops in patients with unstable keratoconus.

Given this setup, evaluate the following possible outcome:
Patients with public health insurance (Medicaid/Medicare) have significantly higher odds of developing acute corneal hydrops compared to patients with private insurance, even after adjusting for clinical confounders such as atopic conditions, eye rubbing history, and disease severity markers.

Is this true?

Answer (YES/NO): YES